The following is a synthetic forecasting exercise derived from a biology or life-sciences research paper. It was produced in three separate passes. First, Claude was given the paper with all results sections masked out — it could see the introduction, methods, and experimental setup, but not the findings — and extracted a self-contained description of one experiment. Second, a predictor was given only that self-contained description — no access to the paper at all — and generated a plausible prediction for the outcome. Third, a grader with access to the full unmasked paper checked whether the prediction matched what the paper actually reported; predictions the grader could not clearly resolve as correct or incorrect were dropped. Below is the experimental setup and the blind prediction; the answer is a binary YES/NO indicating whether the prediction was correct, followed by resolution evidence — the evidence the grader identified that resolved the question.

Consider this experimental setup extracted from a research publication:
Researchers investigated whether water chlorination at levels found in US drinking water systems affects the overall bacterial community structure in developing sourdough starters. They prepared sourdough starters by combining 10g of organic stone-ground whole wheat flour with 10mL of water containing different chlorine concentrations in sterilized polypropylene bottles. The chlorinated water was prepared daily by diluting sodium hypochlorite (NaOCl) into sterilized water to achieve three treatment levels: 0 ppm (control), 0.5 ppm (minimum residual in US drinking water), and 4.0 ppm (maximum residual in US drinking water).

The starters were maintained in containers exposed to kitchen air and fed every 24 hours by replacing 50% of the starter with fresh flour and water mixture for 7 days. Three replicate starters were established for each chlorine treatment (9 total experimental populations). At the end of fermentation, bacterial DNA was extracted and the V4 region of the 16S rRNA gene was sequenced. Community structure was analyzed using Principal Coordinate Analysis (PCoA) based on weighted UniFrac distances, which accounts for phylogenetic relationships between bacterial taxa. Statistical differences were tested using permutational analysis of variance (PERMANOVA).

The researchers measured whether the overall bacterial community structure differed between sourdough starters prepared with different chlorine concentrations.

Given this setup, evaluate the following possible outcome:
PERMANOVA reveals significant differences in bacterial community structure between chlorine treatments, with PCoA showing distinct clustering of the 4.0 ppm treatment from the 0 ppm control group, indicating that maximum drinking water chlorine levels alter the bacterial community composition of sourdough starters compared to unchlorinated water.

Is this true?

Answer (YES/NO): NO